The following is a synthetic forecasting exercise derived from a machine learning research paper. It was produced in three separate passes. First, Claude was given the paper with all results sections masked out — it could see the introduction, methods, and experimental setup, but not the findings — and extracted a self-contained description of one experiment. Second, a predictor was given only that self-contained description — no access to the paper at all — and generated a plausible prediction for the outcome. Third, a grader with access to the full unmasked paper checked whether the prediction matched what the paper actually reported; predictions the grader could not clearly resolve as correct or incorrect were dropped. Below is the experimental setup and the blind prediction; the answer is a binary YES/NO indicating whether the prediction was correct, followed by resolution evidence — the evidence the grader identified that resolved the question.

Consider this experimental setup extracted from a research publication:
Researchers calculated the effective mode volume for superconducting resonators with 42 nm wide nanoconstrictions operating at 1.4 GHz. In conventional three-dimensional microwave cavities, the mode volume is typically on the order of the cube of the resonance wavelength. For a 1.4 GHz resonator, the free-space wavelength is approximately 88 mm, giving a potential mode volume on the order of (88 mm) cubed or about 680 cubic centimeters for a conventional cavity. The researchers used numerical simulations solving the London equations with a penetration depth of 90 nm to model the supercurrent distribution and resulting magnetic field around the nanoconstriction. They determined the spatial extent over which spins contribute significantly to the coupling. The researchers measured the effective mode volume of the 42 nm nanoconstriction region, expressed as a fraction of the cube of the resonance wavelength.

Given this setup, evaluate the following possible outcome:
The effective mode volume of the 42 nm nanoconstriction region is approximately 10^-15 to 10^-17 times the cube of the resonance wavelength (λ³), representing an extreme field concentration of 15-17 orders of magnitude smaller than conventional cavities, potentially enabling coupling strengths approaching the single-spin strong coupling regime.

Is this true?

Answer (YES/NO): NO